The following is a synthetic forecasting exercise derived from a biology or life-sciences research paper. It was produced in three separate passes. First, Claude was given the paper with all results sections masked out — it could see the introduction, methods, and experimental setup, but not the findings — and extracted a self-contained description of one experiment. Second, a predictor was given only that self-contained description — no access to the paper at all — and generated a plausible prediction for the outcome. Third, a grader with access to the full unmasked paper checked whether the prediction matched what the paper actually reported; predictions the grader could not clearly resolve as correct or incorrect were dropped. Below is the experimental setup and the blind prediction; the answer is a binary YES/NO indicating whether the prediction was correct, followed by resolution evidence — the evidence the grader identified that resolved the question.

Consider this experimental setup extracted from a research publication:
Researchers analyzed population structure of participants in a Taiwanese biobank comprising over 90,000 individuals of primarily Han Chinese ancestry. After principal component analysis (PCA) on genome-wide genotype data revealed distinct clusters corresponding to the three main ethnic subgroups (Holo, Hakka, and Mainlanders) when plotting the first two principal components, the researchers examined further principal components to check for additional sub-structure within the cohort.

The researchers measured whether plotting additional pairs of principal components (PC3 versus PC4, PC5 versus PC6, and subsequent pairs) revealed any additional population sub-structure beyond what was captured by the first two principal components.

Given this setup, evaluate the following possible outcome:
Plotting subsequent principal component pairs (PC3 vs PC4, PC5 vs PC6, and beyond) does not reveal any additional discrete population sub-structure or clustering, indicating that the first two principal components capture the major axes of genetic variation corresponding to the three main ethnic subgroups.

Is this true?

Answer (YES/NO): YES